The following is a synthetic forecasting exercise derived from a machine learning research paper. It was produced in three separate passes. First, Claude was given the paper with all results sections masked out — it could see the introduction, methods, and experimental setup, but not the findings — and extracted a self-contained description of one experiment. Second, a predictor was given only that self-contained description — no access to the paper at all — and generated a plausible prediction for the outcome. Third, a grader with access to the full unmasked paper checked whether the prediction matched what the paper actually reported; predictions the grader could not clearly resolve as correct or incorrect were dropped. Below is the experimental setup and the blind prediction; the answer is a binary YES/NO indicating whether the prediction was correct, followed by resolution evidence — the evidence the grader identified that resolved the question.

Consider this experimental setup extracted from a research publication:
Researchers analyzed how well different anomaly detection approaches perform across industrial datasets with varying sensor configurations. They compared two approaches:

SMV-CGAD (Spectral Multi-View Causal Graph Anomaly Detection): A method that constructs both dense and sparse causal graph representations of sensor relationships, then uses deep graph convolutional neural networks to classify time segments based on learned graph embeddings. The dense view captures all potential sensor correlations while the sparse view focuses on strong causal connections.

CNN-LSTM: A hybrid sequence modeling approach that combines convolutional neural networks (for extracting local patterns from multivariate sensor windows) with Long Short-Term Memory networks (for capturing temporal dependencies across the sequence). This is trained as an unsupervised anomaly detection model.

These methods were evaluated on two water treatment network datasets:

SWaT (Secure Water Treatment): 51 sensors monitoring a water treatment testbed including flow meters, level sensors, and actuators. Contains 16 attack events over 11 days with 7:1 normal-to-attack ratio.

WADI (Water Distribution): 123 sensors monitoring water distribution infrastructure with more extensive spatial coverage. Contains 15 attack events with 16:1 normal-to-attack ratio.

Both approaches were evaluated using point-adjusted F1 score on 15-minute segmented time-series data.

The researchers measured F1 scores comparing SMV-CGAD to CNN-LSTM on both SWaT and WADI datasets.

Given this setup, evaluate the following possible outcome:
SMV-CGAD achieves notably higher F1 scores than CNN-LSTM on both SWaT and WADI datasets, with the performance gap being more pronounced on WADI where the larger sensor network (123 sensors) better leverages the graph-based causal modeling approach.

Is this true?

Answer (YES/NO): NO